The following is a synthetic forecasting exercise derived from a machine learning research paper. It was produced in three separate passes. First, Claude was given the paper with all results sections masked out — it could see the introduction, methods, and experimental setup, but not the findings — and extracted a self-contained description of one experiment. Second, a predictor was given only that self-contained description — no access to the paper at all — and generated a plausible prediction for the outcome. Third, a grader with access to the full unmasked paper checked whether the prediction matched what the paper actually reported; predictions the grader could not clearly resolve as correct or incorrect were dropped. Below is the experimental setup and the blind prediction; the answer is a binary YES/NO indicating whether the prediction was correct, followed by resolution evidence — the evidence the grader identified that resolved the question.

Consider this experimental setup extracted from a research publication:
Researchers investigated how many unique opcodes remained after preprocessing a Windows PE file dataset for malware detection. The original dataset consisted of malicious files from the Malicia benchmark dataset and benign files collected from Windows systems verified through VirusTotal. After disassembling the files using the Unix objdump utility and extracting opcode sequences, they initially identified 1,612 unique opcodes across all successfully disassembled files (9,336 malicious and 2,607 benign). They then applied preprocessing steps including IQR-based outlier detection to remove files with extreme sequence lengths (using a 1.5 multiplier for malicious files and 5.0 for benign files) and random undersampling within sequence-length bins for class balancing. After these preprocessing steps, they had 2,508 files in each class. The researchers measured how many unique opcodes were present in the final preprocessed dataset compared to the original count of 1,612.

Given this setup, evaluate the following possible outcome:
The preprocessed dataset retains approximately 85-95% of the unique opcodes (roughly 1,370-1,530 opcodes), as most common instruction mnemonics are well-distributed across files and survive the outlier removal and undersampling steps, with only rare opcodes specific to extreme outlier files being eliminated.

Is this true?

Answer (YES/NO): NO